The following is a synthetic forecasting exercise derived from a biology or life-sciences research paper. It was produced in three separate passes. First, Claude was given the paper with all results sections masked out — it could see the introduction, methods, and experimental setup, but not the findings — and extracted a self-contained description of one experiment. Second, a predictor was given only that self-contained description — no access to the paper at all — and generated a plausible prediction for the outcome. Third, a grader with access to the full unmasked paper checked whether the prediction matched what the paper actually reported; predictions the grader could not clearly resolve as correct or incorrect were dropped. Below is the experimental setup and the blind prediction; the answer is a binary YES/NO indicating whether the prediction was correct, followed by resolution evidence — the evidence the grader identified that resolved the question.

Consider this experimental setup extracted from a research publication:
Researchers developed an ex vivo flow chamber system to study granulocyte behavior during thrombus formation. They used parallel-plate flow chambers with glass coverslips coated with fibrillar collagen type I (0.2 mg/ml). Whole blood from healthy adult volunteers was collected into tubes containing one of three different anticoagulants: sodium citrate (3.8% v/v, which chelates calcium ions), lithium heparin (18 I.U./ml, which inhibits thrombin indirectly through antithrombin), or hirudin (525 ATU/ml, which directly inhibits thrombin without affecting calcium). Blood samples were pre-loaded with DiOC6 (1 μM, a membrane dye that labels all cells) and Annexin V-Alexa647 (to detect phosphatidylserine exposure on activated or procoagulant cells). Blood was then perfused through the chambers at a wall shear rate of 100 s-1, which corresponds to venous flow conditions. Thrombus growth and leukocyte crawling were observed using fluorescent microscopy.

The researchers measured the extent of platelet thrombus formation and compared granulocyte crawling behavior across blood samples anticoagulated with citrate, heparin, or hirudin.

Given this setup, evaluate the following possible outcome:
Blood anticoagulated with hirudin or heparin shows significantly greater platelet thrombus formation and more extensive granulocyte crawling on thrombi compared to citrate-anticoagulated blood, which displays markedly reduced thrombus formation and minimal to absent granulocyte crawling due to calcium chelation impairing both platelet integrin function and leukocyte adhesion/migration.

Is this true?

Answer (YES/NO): NO